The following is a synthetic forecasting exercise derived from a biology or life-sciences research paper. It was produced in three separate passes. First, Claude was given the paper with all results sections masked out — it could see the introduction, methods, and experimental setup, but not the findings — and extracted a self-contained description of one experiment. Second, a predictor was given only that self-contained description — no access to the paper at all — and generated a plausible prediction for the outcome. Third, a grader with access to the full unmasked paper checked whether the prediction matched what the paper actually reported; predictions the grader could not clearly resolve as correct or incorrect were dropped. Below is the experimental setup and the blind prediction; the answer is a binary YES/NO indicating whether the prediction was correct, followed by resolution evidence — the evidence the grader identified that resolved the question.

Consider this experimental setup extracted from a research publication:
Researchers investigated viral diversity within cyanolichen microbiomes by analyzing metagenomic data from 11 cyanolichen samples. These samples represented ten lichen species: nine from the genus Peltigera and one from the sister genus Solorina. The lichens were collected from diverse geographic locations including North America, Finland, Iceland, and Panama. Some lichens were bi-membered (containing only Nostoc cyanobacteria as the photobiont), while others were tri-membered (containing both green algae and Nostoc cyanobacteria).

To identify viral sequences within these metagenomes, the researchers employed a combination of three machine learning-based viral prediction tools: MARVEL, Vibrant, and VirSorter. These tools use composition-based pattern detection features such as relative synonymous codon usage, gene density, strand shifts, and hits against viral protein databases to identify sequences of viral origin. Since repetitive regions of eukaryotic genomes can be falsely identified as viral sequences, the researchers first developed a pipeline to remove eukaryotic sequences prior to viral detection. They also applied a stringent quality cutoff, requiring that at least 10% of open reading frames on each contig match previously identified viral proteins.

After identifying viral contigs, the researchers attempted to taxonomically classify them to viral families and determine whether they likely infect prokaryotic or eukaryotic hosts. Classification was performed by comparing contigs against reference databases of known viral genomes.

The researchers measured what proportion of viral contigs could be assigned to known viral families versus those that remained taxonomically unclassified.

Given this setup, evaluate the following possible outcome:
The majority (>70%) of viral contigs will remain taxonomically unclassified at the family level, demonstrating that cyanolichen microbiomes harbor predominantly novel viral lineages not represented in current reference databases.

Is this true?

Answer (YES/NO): NO